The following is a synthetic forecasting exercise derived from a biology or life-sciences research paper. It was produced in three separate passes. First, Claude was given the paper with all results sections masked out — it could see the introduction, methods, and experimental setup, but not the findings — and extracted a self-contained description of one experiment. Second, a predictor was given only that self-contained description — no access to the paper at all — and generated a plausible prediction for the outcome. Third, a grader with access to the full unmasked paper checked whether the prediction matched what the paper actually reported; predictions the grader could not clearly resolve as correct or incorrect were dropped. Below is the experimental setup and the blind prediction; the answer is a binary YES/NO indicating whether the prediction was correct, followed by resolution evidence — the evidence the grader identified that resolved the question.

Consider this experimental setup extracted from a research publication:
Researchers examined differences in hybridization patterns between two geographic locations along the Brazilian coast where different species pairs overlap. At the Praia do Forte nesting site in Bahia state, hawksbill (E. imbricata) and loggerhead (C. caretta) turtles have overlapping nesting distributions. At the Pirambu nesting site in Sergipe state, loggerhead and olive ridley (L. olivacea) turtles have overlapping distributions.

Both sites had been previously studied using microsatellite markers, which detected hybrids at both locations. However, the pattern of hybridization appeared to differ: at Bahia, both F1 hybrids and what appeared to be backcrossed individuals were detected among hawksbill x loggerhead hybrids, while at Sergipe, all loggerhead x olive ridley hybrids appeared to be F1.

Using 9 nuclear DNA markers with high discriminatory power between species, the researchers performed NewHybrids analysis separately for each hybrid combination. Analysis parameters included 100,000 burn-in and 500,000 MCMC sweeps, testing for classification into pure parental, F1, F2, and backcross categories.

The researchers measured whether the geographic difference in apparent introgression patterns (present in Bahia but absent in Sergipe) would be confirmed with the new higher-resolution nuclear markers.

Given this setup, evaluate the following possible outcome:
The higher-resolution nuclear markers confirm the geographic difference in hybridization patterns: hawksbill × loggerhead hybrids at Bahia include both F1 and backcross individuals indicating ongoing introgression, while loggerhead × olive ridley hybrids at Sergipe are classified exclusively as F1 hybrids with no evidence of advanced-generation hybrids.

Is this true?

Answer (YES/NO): YES